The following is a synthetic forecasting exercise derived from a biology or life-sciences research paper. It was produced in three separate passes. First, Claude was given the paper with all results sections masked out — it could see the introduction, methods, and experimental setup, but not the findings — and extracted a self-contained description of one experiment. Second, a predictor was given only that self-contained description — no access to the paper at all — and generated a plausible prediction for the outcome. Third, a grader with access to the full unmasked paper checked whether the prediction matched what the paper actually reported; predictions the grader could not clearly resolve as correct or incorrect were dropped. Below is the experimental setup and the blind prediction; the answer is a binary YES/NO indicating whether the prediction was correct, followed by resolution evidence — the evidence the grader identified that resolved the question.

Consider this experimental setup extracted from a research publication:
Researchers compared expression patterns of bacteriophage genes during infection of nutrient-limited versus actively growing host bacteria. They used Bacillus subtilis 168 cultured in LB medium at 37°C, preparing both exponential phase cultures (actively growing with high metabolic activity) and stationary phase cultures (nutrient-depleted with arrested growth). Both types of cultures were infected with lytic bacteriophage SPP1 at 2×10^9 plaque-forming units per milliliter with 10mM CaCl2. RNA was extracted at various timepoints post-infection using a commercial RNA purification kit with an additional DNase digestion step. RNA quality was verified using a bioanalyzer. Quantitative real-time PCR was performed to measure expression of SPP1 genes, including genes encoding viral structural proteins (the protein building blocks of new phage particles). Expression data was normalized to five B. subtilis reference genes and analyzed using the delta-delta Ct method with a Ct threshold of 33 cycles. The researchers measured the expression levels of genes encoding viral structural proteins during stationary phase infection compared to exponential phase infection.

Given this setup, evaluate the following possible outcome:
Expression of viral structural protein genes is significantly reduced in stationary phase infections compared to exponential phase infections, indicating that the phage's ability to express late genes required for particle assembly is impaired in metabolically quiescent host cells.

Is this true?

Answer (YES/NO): YES